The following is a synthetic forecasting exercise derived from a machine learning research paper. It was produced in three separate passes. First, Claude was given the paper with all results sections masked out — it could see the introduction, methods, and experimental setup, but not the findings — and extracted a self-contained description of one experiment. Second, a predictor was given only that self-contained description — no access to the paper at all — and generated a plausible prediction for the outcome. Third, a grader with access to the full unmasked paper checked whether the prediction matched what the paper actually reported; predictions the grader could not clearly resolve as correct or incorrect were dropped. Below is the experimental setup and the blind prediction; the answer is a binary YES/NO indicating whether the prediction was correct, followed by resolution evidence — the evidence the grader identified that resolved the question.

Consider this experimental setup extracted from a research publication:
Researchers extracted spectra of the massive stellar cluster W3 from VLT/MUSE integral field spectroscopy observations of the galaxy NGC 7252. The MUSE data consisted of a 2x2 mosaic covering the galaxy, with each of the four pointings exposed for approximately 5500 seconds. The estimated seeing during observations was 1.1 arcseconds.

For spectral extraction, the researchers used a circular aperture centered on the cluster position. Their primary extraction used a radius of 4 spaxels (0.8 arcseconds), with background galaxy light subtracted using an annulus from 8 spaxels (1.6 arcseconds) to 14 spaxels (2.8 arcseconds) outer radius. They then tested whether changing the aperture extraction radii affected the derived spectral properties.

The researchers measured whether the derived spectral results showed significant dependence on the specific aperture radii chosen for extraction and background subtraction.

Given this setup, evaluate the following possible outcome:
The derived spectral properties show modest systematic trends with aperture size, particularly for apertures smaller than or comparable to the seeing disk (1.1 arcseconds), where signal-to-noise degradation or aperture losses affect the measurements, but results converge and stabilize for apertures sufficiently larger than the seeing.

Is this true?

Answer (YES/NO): NO